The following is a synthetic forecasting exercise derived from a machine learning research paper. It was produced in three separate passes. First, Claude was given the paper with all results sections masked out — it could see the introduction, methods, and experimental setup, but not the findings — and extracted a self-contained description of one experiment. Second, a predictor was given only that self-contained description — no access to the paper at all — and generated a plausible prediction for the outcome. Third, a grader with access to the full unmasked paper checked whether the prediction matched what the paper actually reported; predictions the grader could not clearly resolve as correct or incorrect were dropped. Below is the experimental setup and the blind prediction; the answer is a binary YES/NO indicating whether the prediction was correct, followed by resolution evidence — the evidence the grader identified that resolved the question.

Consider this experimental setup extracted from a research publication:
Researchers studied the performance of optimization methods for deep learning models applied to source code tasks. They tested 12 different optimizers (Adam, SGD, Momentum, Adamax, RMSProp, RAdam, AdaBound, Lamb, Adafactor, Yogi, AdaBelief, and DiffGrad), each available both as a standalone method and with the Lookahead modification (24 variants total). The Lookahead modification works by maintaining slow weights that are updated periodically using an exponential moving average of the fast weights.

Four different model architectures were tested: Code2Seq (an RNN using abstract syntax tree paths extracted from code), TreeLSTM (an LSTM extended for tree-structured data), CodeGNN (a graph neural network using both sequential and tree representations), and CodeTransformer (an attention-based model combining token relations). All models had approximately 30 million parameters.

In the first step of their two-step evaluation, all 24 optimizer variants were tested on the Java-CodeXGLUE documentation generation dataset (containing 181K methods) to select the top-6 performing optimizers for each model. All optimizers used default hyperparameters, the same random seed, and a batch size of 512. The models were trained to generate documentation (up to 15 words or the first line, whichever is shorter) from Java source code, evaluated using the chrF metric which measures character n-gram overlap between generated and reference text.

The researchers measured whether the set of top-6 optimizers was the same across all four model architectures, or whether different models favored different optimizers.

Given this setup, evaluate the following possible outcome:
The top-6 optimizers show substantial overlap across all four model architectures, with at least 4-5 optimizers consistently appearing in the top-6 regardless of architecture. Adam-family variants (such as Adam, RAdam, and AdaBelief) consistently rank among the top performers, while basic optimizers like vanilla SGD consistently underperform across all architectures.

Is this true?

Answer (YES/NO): NO